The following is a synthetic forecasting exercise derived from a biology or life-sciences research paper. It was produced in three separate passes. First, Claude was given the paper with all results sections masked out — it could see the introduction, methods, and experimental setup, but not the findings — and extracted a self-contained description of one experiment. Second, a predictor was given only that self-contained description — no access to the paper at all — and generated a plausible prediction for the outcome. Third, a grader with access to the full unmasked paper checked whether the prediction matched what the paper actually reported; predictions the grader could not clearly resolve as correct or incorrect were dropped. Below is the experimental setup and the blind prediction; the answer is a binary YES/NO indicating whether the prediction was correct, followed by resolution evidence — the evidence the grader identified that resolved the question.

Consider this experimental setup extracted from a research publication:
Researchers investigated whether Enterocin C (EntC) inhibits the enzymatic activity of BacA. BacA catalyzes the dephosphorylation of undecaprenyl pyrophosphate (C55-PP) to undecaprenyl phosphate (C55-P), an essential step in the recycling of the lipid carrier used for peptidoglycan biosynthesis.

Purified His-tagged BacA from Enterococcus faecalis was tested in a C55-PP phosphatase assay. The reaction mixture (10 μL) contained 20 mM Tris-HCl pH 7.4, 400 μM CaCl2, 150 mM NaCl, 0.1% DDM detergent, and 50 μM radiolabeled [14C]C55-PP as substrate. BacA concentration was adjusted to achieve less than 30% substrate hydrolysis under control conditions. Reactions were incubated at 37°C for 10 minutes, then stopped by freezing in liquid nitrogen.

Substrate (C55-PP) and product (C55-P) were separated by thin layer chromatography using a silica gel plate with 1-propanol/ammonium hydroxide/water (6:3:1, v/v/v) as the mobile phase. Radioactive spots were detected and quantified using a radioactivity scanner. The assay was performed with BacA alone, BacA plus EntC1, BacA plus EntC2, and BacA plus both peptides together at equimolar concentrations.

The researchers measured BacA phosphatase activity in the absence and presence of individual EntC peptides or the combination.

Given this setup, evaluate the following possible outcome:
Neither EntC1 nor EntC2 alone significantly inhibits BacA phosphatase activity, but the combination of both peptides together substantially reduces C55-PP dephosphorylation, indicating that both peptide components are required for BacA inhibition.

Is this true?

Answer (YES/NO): NO